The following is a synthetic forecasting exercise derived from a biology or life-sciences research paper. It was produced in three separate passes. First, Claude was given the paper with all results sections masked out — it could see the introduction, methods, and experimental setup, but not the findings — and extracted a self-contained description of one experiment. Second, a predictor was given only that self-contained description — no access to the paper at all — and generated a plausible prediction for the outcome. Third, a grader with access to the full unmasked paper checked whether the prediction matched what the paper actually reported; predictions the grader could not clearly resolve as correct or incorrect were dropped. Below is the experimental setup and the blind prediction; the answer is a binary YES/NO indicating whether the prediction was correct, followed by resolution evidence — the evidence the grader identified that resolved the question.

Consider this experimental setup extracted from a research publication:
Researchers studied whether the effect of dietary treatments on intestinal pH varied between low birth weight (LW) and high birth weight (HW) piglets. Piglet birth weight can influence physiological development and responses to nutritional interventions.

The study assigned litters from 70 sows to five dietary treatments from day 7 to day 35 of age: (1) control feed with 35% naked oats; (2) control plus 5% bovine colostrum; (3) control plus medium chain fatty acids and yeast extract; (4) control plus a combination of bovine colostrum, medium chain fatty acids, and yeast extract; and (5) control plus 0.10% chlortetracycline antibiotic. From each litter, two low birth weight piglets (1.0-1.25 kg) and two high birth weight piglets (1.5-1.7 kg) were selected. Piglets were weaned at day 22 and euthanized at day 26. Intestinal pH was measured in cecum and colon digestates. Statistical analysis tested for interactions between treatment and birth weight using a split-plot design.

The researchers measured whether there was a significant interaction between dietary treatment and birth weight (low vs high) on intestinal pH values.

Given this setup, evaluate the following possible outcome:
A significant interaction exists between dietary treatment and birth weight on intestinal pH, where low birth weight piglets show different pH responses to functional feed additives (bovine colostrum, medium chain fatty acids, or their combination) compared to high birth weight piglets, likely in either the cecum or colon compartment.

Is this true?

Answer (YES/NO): NO